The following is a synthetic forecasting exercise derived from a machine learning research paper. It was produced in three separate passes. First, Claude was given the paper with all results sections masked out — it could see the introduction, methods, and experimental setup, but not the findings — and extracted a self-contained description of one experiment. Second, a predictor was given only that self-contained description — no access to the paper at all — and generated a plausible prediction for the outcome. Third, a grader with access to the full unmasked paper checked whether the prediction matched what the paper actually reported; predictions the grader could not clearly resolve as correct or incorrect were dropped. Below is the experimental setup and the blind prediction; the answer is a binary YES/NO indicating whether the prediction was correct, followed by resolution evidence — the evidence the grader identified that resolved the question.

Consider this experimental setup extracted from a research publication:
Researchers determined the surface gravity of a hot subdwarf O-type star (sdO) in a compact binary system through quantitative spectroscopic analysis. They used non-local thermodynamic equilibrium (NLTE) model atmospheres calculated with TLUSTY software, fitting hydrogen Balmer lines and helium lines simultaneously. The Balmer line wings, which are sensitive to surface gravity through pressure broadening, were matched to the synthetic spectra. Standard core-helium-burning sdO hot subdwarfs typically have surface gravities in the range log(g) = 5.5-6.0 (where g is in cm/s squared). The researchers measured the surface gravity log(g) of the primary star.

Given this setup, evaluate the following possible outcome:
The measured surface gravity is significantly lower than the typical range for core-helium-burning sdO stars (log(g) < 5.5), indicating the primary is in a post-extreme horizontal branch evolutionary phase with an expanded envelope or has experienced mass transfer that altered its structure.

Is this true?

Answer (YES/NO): YES